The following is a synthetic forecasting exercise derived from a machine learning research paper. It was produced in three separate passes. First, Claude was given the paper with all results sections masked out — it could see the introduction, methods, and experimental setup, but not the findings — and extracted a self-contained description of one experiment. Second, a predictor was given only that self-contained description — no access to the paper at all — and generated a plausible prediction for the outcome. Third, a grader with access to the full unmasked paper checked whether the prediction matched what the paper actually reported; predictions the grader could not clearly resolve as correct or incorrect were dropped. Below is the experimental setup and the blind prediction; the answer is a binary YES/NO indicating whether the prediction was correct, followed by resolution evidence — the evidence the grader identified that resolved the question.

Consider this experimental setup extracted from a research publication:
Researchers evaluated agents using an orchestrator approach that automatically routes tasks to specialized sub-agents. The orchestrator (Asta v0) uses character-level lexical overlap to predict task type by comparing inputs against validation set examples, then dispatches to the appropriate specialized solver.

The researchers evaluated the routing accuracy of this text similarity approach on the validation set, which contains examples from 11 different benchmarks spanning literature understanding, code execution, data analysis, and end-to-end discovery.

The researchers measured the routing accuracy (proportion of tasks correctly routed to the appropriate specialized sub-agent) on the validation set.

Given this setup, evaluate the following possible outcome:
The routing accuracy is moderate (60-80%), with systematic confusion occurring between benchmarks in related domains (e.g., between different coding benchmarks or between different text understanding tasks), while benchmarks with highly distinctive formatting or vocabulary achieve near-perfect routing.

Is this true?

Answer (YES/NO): NO